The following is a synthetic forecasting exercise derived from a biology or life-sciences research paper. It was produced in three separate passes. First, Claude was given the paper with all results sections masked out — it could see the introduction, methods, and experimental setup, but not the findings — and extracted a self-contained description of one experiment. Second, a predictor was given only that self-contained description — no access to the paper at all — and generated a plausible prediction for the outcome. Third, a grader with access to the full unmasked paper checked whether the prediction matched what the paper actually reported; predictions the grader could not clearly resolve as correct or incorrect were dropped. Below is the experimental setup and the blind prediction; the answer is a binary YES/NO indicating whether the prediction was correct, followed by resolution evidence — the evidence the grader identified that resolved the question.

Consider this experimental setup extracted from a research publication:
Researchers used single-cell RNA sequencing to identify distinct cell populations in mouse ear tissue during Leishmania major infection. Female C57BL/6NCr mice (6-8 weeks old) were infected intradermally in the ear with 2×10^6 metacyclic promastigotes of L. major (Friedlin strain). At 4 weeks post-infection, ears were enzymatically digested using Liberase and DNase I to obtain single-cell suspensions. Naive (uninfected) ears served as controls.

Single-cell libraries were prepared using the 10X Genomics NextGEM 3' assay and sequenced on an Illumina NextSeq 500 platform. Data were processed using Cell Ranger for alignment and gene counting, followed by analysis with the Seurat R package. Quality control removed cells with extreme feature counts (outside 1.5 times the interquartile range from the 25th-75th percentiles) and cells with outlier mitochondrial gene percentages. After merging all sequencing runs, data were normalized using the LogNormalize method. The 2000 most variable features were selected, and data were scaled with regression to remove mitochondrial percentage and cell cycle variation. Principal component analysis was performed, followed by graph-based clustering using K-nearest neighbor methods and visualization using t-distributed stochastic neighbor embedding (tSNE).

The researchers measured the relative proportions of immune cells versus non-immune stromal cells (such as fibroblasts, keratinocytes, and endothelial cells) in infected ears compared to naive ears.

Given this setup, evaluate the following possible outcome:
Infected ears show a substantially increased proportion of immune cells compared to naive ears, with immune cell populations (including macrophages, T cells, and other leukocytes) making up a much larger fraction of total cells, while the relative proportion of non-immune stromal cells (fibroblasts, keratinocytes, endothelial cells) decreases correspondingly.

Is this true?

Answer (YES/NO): YES